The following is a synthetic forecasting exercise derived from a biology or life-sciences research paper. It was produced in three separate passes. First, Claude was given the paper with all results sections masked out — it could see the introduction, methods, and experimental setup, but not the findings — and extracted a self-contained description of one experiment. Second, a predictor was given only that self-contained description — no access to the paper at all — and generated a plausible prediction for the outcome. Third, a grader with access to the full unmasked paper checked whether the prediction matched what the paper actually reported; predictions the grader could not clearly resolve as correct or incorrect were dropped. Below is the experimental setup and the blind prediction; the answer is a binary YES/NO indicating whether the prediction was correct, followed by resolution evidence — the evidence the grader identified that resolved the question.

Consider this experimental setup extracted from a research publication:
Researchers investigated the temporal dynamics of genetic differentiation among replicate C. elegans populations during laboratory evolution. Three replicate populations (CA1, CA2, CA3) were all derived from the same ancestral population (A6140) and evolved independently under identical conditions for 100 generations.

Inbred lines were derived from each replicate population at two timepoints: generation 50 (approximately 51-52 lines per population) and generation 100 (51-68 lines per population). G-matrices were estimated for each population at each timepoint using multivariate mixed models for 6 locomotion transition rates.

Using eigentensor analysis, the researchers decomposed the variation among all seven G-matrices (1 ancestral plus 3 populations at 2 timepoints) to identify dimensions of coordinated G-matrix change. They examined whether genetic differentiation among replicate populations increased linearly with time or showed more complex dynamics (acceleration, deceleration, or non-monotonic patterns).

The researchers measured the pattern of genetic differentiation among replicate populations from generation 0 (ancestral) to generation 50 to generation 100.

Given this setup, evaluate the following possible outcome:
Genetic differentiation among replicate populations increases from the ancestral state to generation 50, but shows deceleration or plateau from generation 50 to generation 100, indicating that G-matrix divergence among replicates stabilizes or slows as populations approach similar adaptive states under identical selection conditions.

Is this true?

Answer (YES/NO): NO